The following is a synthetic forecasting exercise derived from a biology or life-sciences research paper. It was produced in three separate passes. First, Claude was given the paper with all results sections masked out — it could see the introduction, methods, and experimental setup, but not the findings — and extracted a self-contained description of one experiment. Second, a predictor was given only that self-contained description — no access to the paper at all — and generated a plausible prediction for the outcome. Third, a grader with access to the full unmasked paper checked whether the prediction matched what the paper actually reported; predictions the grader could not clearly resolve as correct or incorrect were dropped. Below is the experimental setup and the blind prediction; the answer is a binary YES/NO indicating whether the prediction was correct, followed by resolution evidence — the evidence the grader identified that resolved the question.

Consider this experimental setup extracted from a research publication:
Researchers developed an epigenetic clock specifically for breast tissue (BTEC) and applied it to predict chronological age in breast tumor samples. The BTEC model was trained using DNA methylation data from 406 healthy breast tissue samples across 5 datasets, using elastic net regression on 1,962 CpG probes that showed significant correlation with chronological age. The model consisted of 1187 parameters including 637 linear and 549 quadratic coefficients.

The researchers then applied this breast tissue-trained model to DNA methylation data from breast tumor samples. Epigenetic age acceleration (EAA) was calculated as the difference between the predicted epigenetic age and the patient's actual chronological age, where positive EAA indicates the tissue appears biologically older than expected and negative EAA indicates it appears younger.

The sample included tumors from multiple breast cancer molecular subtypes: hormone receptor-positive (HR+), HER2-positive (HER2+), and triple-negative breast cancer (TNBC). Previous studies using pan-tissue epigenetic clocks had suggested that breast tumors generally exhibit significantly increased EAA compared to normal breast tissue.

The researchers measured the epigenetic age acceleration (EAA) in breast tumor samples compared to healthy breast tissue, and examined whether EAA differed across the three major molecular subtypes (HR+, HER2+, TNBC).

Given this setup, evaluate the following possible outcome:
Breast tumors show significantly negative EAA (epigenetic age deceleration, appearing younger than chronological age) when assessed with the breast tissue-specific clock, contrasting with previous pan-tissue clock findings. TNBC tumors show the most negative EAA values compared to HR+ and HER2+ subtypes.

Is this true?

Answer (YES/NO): YES